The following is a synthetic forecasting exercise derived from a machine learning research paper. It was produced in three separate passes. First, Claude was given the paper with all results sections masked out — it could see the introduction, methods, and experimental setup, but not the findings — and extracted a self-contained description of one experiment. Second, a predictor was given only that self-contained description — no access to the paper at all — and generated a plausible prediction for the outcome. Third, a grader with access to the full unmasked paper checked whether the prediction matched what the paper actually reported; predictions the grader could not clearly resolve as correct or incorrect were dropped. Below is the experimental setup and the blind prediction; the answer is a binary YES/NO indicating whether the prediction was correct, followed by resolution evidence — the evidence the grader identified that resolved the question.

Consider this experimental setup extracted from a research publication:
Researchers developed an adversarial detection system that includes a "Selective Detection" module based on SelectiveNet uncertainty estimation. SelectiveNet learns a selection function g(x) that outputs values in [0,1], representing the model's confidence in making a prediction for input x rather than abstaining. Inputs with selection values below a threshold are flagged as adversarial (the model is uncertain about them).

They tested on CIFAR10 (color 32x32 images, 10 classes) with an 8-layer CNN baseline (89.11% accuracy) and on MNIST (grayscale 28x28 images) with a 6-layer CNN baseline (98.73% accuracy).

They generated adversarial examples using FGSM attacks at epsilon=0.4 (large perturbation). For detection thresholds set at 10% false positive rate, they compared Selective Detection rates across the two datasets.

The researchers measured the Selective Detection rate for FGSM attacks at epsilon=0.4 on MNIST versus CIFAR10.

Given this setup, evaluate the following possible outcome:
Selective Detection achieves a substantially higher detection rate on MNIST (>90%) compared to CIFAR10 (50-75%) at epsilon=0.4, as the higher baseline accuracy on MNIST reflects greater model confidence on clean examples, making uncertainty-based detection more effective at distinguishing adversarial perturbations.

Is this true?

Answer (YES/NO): NO